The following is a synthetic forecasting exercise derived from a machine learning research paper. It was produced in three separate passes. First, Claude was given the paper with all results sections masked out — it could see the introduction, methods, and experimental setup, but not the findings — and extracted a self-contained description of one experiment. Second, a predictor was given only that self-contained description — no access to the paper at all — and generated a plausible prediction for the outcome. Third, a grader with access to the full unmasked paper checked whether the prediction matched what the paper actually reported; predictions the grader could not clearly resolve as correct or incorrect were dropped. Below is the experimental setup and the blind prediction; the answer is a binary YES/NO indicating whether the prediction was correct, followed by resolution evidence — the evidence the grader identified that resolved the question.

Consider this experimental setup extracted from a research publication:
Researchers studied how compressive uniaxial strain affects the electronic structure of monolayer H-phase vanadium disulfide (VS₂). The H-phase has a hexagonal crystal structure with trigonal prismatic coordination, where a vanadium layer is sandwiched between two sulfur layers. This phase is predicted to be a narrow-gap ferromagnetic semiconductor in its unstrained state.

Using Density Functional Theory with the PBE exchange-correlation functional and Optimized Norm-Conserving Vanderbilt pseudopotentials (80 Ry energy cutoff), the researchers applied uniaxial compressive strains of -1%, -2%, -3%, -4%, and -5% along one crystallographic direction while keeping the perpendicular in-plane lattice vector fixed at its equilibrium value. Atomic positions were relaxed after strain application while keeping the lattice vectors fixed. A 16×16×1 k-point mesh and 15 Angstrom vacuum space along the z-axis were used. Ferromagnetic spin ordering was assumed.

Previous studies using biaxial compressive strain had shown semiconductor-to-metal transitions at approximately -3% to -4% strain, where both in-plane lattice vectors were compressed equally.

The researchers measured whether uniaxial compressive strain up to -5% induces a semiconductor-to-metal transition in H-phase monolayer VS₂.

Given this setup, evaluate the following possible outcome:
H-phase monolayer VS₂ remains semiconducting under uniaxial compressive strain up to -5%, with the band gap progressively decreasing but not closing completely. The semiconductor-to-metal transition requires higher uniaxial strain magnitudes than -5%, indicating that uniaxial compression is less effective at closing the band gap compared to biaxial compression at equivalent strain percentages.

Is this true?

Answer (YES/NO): NO